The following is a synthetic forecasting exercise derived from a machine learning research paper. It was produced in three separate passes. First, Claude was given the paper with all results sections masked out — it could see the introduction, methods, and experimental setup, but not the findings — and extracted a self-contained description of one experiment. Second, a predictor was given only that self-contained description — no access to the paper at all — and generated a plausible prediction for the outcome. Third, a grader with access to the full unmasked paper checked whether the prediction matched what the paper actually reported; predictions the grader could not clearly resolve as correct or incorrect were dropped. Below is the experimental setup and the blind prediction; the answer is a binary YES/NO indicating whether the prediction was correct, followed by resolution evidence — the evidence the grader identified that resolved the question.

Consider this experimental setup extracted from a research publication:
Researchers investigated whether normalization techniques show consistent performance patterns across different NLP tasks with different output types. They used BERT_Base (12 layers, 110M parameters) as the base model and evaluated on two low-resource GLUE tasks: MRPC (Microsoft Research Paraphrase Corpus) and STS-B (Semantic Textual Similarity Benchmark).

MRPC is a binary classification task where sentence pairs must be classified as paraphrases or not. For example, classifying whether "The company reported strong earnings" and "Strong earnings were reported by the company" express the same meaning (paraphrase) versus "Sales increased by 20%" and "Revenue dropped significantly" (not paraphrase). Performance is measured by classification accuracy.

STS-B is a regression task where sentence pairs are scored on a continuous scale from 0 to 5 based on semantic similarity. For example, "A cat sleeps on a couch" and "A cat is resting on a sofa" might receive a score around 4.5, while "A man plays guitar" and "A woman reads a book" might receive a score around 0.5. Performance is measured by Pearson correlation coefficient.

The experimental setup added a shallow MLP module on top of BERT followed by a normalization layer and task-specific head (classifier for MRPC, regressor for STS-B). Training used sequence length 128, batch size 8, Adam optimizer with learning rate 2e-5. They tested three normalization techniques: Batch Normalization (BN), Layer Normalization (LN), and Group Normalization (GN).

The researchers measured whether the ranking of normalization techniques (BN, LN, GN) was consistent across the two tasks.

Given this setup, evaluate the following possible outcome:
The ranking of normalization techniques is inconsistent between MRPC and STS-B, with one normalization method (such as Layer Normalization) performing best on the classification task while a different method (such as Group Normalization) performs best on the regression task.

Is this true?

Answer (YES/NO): NO